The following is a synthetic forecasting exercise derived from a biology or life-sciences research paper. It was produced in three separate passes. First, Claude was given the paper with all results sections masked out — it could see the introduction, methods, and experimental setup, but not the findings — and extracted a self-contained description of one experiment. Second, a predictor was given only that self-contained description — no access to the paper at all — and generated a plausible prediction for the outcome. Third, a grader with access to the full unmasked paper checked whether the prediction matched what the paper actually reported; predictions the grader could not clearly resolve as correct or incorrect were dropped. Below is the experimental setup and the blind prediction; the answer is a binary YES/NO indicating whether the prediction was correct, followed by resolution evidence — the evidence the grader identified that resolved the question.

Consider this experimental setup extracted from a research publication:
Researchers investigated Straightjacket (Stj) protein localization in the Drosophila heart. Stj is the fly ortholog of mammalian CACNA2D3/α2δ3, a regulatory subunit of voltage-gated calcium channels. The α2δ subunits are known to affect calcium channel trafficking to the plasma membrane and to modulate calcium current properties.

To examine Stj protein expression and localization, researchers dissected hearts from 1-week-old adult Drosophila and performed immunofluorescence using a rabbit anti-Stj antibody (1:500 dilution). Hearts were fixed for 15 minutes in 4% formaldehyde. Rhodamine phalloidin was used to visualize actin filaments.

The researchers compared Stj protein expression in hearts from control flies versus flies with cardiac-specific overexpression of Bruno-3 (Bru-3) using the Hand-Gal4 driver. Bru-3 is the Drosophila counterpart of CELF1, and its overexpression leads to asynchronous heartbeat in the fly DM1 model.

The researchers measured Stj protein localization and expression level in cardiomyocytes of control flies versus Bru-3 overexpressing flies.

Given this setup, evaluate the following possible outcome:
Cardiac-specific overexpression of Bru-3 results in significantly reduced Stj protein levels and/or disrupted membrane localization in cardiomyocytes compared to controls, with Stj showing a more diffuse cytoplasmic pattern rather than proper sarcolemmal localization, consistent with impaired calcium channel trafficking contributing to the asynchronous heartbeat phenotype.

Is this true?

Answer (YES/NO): NO